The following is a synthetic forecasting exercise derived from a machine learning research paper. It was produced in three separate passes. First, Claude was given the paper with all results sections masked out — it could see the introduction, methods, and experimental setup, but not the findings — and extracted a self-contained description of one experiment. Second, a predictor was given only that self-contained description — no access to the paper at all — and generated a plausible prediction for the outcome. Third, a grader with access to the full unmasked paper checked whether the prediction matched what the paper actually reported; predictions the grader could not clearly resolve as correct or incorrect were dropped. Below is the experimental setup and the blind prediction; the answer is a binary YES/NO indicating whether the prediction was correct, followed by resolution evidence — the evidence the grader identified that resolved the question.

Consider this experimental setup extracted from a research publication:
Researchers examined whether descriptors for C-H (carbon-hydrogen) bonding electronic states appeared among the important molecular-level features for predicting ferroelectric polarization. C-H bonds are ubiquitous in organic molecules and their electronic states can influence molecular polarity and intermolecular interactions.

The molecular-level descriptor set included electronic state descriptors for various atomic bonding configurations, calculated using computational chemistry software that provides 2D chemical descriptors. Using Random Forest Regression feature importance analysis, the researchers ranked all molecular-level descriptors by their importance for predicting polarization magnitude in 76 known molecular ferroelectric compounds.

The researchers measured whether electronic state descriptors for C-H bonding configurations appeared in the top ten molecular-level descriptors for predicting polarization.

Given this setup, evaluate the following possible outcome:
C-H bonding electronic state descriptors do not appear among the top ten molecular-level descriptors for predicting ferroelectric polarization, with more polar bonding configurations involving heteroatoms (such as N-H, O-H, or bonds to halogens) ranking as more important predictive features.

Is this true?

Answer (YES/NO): NO